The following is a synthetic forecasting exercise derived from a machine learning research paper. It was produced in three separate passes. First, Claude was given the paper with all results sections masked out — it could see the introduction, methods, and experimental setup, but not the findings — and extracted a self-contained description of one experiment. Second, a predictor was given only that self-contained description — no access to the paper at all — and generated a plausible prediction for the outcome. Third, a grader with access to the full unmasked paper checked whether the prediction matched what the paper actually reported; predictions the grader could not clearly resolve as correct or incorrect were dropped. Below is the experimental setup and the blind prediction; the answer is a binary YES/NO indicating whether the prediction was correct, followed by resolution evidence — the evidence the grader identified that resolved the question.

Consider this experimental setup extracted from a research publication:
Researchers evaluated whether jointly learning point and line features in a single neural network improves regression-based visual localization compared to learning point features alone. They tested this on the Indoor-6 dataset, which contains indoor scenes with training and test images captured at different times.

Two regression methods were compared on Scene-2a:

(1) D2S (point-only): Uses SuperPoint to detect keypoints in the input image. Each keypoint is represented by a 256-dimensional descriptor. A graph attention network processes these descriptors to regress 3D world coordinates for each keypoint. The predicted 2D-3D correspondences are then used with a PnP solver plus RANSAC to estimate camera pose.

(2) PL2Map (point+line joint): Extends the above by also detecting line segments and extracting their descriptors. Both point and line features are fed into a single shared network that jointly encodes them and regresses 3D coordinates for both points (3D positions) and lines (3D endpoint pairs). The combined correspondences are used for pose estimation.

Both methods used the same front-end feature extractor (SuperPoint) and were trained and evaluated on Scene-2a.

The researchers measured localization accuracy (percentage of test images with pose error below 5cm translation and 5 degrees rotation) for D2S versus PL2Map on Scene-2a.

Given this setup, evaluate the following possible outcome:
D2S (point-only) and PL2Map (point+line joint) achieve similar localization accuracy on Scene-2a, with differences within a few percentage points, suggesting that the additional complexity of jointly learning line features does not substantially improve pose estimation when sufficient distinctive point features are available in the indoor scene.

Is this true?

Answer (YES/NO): NO